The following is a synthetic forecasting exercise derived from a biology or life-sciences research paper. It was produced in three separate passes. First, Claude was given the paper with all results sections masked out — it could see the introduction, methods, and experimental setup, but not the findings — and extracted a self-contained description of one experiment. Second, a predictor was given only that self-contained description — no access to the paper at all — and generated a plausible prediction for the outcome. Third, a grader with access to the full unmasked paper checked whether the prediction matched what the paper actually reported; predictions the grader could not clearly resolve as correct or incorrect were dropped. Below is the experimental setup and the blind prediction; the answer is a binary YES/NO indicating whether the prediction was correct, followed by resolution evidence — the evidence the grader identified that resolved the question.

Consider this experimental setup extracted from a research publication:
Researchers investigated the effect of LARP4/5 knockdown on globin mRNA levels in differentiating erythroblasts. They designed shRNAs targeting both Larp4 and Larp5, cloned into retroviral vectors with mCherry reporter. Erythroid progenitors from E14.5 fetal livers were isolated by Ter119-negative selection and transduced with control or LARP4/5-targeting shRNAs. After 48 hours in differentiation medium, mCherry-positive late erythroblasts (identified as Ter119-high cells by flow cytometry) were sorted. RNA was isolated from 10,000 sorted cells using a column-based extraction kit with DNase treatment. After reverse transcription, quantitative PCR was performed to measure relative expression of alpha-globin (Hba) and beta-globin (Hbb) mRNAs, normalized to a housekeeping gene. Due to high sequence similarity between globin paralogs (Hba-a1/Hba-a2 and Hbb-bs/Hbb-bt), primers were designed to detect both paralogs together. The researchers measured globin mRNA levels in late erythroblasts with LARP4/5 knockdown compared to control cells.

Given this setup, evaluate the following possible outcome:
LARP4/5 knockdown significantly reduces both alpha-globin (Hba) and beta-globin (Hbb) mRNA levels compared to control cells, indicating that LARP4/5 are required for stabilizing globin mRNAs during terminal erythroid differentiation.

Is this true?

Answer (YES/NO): NO